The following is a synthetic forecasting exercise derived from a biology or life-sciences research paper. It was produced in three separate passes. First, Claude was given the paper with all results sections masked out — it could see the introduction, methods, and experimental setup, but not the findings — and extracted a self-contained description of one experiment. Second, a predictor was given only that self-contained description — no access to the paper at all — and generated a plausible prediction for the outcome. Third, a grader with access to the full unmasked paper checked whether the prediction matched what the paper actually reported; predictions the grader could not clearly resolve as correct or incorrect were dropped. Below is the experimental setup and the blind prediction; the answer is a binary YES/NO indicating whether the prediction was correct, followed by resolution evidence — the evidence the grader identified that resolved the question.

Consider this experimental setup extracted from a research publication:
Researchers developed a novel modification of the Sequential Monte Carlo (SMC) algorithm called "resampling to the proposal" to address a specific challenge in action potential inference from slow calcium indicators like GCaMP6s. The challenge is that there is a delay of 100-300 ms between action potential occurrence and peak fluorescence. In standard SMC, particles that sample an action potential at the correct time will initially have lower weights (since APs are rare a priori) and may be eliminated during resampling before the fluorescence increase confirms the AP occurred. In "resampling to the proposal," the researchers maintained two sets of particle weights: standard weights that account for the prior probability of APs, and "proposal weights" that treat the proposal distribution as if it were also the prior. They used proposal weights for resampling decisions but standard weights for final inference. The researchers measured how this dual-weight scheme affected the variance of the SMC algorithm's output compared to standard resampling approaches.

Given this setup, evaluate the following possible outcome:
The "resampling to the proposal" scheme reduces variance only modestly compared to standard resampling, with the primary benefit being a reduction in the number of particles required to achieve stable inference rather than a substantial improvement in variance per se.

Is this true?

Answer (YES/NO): NO